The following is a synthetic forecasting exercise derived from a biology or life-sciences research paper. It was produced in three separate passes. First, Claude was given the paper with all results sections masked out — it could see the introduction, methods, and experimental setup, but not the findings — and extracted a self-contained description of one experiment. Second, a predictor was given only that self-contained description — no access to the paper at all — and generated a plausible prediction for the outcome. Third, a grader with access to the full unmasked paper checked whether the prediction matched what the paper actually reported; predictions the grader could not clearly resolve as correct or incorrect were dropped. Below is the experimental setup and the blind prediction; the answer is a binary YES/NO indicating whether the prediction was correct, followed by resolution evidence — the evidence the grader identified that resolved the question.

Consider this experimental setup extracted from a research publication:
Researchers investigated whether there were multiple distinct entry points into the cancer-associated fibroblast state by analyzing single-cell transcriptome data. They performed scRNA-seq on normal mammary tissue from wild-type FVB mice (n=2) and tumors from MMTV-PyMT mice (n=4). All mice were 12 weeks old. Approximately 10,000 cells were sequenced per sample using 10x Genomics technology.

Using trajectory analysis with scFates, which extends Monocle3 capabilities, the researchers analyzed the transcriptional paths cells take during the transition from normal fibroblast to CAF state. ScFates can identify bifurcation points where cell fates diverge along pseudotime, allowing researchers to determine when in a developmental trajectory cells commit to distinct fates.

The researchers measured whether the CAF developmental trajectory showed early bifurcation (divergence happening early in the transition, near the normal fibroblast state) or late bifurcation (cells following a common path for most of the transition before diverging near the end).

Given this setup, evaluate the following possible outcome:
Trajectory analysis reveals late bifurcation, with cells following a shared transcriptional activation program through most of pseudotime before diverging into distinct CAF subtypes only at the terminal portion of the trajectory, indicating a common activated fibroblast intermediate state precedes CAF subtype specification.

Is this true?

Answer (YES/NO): YES